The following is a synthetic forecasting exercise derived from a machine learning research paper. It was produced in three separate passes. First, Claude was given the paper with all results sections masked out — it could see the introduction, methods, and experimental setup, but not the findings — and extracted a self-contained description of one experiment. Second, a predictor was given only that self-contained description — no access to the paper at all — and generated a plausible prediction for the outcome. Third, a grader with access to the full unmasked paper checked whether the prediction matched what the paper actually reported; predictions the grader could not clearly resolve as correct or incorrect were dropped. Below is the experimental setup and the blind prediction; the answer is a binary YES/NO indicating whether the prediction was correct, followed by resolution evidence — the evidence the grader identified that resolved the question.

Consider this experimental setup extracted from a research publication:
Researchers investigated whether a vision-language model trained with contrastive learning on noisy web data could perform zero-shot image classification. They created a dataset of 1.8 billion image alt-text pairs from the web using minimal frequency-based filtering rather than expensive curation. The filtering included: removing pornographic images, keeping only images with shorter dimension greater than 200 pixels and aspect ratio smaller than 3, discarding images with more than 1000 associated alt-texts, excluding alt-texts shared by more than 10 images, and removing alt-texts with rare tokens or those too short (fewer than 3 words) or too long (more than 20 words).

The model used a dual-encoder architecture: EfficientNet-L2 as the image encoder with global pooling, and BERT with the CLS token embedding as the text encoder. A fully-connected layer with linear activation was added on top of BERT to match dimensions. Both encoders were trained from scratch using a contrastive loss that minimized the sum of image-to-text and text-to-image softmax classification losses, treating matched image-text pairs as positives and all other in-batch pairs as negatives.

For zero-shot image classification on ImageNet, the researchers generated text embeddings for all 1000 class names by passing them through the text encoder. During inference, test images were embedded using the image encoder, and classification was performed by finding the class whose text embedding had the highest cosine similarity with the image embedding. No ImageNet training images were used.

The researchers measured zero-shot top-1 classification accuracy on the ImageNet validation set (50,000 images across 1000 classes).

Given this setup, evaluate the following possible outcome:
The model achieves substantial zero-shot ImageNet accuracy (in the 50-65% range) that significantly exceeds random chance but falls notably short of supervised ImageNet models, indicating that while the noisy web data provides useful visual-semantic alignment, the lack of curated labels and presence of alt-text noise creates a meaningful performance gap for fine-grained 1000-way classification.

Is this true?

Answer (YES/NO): NO